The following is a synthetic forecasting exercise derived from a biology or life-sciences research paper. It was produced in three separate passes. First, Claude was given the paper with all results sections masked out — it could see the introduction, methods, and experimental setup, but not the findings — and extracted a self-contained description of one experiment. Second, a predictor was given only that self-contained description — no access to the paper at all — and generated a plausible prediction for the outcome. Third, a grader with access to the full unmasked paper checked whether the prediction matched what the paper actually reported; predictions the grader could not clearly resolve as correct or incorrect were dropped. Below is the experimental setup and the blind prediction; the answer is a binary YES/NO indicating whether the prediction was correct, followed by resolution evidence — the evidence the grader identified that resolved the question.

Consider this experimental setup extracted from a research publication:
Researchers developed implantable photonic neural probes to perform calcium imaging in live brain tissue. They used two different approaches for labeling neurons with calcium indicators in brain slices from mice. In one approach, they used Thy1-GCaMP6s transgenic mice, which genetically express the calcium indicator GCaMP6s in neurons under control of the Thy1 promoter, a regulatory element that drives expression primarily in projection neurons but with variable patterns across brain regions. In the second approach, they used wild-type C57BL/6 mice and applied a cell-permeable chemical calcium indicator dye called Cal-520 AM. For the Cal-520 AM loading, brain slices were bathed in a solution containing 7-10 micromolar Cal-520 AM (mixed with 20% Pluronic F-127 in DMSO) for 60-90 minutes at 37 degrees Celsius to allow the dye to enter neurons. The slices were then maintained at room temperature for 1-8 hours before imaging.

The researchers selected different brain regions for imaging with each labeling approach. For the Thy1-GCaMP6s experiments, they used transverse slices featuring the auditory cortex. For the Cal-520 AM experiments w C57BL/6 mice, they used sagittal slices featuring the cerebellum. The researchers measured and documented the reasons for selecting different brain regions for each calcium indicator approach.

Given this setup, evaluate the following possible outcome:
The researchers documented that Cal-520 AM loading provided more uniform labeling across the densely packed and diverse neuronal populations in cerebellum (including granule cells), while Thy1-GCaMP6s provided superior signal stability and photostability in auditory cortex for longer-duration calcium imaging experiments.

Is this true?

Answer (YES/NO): NO